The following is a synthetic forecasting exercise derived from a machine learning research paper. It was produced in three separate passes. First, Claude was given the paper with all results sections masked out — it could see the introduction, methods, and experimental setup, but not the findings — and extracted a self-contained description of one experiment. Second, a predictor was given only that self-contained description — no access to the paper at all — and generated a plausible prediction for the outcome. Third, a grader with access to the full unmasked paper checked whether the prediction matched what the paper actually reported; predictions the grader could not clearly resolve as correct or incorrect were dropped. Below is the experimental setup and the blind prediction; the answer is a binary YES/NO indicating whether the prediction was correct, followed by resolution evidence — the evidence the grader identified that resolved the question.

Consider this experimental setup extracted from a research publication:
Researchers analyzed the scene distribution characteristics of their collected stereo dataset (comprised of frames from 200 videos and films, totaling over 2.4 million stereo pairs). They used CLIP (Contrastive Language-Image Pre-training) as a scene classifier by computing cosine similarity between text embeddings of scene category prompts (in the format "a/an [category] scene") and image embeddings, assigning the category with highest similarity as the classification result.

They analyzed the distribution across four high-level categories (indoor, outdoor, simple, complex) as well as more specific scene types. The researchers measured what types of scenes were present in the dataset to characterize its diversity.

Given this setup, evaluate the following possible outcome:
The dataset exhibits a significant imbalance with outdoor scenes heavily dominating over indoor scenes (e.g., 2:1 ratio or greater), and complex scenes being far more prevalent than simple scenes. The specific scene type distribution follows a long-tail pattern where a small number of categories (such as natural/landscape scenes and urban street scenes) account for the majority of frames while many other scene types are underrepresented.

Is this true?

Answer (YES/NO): NO